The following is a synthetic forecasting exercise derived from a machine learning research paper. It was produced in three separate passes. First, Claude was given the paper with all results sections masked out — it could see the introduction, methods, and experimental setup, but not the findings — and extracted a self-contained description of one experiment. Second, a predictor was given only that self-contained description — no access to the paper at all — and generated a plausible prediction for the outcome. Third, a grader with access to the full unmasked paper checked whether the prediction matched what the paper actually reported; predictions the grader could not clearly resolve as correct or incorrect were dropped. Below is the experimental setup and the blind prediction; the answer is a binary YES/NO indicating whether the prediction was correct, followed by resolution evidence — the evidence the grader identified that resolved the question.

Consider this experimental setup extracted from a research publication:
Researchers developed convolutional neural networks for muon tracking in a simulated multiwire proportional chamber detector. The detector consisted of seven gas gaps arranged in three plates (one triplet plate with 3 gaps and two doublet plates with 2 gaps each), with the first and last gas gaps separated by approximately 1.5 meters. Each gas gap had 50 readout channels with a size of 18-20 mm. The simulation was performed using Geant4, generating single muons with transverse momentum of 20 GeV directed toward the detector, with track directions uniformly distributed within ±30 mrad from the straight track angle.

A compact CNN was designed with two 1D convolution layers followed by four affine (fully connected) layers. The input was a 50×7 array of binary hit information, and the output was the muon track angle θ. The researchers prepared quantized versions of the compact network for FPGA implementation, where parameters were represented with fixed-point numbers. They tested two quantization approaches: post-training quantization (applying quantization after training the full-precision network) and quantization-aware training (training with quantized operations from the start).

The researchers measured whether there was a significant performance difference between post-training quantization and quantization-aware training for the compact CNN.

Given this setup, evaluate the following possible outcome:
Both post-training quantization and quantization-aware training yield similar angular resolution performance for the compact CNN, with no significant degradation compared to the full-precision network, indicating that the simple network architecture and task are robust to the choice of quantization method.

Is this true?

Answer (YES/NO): YES